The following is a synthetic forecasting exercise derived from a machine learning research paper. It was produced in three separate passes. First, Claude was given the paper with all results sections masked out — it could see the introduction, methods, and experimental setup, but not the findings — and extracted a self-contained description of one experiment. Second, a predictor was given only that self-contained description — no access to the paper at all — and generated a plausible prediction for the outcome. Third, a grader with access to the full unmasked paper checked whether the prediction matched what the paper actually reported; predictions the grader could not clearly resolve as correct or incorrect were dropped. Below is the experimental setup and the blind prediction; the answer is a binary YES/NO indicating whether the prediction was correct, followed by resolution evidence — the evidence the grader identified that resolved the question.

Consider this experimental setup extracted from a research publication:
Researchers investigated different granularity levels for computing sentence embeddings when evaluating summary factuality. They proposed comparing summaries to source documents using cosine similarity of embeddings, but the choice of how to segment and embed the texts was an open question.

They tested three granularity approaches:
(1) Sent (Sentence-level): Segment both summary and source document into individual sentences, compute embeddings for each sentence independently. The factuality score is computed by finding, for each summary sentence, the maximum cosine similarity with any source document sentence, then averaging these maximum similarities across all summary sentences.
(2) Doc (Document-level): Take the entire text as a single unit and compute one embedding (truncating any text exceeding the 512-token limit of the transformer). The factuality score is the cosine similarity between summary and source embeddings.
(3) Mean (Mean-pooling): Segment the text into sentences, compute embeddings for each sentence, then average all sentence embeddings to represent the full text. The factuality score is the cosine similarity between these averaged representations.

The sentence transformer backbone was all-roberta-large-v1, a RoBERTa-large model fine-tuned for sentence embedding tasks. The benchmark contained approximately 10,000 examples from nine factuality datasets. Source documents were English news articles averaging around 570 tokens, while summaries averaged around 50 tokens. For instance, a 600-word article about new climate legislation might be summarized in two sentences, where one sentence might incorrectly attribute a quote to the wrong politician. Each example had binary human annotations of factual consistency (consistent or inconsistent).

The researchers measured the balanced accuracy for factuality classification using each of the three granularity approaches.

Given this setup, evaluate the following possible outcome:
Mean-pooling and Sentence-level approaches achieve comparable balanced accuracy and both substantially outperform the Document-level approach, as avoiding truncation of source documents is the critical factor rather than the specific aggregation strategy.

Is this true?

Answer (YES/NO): NO